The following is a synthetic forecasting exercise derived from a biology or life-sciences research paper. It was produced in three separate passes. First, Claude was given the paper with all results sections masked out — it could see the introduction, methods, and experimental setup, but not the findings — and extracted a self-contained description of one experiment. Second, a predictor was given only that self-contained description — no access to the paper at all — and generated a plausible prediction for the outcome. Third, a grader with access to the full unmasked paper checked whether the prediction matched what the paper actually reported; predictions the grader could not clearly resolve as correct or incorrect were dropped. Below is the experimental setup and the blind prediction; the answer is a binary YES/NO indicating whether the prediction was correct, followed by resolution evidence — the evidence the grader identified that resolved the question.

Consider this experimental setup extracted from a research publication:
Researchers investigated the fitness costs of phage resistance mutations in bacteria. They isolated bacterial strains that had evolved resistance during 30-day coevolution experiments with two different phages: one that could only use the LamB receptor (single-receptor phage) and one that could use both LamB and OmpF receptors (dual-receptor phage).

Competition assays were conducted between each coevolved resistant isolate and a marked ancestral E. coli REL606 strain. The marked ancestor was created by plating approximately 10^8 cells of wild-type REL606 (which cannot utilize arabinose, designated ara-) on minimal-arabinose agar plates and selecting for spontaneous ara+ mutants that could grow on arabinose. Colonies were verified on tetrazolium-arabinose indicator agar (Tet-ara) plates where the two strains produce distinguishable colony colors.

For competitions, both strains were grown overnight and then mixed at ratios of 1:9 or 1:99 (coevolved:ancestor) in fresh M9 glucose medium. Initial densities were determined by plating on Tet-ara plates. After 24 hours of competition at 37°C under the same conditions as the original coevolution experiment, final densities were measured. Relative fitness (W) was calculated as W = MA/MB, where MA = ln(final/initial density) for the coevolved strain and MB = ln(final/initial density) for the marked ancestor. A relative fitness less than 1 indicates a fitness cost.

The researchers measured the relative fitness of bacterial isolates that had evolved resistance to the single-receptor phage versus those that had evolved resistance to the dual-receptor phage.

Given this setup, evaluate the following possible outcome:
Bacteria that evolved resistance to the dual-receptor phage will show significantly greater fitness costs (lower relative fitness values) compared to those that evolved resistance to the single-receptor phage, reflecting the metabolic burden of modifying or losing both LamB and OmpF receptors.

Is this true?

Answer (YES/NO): YES